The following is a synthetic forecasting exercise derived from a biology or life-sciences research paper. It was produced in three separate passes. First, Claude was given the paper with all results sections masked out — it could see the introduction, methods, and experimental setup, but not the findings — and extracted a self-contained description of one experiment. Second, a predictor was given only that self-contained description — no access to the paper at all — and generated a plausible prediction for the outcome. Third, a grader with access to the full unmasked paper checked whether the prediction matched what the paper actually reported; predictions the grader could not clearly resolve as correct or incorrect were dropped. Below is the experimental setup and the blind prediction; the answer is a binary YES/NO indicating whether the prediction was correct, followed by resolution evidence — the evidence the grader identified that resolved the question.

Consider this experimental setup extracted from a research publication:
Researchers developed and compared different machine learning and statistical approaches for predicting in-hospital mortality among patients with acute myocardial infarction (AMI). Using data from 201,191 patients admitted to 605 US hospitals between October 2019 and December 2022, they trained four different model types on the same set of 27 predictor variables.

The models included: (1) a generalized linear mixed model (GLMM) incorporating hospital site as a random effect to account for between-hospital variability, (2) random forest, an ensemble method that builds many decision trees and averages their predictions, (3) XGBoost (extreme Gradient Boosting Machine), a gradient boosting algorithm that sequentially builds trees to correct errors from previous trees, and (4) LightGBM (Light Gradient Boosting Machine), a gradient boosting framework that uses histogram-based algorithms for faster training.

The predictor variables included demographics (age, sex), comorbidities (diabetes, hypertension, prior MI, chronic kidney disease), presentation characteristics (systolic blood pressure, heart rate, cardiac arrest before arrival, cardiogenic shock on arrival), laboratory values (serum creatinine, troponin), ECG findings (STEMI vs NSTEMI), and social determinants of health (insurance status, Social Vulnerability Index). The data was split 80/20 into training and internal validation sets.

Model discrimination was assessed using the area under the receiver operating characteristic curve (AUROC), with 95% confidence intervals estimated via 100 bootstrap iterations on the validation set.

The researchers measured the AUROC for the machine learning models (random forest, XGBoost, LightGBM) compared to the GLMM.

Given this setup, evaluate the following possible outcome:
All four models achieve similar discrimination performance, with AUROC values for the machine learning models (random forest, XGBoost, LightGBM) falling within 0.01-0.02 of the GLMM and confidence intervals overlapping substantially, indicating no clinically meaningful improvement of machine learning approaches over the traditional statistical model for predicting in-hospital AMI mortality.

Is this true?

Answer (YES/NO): NO